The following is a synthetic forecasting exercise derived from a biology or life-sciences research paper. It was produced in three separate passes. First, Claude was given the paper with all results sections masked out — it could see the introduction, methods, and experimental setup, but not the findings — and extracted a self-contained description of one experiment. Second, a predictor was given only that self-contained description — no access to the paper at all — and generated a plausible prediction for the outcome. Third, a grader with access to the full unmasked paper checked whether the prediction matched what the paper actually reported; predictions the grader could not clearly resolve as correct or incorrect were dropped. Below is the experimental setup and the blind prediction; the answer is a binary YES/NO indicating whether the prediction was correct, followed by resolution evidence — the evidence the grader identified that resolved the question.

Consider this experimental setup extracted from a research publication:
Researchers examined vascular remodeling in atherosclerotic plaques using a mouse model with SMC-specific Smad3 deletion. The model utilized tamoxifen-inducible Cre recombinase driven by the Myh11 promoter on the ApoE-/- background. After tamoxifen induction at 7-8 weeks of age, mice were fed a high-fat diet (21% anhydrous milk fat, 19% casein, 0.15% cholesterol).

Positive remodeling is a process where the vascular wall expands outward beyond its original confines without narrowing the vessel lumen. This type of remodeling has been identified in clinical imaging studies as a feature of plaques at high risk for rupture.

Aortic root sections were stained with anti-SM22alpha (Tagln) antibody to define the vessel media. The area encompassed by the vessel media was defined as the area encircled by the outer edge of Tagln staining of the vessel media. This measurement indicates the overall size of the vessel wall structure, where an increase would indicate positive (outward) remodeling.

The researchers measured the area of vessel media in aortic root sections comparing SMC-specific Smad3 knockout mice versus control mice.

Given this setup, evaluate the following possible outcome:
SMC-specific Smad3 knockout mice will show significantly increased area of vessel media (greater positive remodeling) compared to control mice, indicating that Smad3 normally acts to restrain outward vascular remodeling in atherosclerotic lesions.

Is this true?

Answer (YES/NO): YES